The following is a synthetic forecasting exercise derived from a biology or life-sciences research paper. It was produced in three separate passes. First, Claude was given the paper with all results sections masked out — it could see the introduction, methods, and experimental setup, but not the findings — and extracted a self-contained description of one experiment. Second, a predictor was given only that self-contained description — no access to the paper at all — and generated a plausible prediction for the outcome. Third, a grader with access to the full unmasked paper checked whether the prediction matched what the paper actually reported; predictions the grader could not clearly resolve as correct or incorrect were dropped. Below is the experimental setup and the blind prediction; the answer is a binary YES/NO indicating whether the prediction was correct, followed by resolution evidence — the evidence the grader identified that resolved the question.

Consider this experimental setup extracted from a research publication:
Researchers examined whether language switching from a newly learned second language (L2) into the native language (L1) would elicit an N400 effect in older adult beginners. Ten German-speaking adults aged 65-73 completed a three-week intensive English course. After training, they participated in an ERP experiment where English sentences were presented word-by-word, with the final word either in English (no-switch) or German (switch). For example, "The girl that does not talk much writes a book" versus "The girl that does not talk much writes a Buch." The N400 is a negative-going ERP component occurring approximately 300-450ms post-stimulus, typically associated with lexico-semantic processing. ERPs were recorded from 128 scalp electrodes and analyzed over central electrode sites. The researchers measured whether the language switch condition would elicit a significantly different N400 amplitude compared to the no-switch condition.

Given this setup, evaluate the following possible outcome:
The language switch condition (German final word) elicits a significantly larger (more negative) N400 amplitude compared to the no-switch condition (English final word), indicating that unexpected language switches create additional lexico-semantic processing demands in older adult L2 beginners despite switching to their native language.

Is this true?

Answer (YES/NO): YES